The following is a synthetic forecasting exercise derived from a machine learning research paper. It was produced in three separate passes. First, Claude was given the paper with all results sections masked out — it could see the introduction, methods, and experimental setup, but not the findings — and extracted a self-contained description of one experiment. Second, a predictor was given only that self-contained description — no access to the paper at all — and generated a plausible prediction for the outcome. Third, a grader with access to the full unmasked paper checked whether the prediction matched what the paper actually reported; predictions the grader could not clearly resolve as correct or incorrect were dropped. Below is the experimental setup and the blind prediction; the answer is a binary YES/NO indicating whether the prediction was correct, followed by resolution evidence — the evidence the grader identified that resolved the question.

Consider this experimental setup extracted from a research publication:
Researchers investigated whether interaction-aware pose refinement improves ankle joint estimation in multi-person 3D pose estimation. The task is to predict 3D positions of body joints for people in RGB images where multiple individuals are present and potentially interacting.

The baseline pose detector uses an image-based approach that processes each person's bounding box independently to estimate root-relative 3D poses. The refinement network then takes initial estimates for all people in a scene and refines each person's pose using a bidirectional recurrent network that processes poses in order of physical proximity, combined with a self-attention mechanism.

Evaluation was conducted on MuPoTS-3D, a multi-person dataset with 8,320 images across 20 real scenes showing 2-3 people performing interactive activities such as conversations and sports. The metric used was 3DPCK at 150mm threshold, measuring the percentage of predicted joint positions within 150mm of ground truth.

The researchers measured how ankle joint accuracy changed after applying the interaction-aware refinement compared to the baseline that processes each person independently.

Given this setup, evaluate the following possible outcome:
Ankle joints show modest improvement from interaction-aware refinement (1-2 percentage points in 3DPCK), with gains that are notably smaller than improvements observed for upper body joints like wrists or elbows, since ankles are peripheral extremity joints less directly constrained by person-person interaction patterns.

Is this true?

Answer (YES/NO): NO